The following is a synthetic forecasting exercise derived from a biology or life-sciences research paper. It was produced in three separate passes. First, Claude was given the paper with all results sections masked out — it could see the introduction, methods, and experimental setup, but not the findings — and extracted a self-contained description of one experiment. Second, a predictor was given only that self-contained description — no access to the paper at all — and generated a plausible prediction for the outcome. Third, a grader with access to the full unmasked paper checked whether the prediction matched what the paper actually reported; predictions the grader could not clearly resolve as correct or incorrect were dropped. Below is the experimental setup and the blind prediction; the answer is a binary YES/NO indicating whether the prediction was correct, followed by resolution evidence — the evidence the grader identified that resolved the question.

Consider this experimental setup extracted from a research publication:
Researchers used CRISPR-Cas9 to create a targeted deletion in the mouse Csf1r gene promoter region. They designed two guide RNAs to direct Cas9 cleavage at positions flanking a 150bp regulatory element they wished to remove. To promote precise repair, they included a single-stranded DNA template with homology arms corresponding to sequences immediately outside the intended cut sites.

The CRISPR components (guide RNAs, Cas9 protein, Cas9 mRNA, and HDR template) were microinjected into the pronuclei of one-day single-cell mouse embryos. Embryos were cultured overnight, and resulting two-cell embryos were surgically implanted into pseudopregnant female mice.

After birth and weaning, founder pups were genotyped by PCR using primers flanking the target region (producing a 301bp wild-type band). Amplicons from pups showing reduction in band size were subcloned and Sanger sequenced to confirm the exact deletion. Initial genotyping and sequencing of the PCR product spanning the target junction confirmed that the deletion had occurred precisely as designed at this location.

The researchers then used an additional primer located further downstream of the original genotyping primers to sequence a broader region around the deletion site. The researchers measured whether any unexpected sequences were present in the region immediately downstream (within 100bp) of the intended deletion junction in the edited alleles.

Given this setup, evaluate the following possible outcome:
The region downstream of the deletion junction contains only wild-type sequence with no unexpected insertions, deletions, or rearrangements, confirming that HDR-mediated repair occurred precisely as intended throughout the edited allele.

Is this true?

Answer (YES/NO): NO